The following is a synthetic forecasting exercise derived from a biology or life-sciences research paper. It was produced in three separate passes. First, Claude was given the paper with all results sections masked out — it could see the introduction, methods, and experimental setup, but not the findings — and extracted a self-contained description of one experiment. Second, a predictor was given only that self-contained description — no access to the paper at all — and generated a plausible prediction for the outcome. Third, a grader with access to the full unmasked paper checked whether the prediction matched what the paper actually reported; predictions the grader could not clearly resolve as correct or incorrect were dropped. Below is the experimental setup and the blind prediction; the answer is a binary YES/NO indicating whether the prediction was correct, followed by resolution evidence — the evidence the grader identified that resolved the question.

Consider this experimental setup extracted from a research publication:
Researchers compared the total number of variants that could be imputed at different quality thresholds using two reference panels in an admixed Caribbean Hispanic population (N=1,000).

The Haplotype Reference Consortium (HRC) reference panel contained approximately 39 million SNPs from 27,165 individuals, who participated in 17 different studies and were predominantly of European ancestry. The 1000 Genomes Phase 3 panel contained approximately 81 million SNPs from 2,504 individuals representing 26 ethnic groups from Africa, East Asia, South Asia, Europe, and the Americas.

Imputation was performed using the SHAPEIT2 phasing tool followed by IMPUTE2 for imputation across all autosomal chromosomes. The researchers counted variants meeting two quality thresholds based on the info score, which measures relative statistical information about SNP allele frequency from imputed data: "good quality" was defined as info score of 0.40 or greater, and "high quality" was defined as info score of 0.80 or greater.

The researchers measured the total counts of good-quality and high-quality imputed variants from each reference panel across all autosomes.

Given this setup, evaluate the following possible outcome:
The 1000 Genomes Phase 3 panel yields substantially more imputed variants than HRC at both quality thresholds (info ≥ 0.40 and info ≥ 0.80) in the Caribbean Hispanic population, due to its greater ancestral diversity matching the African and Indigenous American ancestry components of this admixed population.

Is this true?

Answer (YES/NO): YES